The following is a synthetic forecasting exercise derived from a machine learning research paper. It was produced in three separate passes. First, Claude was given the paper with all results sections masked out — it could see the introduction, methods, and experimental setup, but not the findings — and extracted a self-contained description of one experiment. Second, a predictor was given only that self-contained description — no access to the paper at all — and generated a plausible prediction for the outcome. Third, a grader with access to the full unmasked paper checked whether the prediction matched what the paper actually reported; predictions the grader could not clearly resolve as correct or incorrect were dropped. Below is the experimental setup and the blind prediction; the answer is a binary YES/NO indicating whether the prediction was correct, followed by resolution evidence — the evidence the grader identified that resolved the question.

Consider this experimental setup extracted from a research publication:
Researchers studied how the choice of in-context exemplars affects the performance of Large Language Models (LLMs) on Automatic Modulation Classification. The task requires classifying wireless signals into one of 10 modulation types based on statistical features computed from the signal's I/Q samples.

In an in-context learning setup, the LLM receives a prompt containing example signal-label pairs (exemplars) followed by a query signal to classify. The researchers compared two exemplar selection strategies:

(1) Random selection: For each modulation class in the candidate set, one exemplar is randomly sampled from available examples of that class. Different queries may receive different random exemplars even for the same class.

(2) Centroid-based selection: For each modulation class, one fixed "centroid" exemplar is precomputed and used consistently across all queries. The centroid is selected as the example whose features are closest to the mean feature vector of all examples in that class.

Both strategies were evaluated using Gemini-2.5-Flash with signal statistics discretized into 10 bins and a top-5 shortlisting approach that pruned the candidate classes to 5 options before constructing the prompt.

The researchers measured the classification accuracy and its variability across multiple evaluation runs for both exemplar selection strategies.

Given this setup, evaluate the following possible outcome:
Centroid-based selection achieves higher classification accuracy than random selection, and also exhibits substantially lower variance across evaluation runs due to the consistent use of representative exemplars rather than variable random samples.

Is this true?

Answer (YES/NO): NO